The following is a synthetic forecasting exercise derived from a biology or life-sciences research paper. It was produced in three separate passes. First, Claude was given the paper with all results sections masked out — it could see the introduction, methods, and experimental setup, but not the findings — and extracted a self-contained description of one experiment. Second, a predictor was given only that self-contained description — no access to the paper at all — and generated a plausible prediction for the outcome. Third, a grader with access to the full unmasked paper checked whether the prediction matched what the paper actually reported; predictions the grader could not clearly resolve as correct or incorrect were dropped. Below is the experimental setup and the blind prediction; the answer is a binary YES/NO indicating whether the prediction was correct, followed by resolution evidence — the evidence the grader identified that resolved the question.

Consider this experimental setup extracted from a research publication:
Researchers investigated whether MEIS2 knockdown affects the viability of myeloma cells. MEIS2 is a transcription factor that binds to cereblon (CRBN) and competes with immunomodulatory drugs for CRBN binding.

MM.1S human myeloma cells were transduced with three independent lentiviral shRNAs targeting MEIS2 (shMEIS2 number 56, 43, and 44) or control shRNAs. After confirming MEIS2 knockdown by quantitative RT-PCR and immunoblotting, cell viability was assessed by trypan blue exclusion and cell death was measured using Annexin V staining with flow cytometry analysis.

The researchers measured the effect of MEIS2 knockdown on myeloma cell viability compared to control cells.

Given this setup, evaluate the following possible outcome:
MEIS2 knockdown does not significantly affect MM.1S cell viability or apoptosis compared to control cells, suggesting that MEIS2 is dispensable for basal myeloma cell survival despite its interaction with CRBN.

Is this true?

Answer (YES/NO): NO